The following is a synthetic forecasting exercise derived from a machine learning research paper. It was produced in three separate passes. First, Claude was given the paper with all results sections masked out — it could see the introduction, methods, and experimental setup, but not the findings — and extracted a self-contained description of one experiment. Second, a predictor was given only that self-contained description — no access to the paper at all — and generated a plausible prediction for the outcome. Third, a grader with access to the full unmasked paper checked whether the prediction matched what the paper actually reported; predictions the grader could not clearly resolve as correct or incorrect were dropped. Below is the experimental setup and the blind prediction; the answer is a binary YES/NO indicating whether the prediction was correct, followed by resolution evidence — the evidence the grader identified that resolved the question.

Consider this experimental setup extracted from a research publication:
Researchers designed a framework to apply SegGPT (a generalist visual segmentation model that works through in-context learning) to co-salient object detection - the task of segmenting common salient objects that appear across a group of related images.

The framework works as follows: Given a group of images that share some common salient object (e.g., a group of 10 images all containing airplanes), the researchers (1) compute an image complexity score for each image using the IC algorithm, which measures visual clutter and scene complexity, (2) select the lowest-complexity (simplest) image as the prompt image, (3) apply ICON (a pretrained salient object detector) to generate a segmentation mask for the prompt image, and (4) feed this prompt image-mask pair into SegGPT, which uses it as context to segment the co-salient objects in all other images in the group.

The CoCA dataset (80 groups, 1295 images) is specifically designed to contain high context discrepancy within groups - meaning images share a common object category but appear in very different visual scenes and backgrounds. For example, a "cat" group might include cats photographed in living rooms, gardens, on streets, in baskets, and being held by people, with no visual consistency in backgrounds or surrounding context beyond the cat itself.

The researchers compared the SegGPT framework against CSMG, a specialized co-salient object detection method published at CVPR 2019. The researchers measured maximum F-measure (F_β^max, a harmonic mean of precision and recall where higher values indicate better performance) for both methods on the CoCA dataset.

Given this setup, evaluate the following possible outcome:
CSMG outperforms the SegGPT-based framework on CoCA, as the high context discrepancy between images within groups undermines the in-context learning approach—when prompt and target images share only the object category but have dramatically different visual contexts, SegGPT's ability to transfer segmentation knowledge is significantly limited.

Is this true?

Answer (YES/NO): YES